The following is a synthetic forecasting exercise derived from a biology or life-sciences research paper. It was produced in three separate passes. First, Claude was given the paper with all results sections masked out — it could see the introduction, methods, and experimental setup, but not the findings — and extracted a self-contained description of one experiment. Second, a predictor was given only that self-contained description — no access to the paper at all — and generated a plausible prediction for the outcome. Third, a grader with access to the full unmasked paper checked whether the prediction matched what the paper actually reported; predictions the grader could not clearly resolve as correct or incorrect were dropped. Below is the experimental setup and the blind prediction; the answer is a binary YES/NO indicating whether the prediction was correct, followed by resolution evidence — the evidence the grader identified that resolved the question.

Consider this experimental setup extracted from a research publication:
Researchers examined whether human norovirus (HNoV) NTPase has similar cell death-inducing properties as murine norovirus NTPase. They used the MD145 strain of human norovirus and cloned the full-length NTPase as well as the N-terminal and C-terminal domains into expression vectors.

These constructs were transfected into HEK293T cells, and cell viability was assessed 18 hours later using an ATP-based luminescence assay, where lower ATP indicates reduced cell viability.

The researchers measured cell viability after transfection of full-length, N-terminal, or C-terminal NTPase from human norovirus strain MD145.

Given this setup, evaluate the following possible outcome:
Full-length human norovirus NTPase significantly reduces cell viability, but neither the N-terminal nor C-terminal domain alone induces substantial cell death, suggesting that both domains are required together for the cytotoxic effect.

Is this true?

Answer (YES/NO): NO